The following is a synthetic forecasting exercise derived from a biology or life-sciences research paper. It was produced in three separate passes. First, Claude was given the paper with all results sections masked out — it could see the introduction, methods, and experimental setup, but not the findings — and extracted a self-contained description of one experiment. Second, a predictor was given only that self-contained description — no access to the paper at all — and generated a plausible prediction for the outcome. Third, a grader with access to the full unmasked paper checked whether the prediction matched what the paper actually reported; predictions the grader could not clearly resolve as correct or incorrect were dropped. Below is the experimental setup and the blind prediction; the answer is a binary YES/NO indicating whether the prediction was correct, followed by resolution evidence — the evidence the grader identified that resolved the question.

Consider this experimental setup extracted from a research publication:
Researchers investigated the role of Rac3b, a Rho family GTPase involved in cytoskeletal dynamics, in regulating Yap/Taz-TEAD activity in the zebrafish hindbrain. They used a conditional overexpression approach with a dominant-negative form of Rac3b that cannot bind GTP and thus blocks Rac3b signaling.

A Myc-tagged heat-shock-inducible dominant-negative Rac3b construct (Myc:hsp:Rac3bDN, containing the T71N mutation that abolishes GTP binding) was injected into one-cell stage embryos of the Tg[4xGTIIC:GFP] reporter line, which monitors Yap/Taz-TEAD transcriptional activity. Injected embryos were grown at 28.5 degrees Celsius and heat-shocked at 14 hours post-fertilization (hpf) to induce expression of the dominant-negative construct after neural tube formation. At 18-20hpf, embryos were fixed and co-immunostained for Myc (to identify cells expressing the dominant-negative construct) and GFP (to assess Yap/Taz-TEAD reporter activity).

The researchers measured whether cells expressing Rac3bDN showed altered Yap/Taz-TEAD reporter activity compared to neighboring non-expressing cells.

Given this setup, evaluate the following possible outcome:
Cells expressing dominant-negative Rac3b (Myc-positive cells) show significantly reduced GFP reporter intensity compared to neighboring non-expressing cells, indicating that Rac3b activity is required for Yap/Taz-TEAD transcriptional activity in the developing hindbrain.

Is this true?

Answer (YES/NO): YES